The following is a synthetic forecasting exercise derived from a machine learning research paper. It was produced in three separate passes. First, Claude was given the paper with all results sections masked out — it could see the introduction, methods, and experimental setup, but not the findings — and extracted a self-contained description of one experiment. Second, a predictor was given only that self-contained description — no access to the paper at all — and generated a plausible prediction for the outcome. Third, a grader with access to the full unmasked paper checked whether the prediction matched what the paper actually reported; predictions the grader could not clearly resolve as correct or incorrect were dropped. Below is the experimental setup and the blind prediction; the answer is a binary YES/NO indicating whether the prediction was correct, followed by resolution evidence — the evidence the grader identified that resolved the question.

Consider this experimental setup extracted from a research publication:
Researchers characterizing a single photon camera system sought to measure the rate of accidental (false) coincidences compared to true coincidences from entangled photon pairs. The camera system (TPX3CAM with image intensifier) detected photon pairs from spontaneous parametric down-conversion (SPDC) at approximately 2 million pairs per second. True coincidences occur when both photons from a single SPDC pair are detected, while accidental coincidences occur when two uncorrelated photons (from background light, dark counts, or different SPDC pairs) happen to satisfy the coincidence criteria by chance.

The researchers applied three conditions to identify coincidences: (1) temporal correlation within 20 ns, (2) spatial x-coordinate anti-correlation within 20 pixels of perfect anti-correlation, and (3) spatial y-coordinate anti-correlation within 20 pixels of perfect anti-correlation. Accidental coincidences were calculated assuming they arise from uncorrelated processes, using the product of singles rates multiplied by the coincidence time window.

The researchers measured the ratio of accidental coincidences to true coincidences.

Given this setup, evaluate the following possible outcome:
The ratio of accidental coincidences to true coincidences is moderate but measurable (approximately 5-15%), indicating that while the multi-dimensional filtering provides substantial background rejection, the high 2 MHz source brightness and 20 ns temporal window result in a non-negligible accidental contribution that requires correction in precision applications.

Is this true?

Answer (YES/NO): NO